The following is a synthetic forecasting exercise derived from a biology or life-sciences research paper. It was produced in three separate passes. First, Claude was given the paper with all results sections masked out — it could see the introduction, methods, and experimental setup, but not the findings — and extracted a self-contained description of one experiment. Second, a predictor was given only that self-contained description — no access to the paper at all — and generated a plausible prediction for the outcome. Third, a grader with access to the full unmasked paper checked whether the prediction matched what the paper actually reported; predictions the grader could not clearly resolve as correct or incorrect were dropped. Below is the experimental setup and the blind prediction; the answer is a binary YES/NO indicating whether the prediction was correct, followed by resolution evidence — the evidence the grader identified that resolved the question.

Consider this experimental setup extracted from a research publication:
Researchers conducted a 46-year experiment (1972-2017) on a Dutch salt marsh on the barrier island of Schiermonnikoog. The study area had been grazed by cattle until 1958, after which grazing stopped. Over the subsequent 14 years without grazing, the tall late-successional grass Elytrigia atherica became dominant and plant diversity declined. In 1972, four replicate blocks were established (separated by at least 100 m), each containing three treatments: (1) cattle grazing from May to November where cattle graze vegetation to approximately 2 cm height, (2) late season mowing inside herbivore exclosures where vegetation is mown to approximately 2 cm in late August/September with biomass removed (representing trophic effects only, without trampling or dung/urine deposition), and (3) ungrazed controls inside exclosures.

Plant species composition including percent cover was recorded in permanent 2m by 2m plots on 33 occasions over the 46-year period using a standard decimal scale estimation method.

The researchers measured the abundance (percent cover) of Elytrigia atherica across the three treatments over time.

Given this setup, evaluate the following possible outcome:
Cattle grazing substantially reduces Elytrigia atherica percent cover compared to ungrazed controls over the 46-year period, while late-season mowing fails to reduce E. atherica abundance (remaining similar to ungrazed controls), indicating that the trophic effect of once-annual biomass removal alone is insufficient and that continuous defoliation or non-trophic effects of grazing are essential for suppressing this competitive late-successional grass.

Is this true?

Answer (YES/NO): NO